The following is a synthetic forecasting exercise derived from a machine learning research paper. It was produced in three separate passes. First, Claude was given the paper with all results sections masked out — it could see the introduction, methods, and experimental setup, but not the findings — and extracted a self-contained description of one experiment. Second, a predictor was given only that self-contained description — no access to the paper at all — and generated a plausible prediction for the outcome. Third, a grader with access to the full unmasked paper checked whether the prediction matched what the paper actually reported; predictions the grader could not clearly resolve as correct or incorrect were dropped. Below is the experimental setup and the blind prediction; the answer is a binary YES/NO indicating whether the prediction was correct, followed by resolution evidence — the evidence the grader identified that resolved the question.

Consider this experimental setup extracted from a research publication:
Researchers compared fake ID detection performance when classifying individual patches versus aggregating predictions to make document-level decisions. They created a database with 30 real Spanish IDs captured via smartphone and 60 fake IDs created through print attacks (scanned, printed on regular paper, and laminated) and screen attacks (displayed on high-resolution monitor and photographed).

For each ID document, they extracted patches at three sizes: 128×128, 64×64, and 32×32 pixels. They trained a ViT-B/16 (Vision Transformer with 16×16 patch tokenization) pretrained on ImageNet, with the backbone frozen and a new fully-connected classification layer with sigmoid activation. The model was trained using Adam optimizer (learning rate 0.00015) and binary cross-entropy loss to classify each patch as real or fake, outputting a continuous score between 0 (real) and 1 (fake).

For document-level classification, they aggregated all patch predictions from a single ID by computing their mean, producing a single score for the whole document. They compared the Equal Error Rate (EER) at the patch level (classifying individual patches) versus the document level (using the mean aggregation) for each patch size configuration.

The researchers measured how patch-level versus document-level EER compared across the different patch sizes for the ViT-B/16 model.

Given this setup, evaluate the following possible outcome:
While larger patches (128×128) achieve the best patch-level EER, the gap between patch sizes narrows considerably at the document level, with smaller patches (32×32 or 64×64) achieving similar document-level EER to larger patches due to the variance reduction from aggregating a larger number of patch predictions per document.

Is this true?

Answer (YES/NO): YES